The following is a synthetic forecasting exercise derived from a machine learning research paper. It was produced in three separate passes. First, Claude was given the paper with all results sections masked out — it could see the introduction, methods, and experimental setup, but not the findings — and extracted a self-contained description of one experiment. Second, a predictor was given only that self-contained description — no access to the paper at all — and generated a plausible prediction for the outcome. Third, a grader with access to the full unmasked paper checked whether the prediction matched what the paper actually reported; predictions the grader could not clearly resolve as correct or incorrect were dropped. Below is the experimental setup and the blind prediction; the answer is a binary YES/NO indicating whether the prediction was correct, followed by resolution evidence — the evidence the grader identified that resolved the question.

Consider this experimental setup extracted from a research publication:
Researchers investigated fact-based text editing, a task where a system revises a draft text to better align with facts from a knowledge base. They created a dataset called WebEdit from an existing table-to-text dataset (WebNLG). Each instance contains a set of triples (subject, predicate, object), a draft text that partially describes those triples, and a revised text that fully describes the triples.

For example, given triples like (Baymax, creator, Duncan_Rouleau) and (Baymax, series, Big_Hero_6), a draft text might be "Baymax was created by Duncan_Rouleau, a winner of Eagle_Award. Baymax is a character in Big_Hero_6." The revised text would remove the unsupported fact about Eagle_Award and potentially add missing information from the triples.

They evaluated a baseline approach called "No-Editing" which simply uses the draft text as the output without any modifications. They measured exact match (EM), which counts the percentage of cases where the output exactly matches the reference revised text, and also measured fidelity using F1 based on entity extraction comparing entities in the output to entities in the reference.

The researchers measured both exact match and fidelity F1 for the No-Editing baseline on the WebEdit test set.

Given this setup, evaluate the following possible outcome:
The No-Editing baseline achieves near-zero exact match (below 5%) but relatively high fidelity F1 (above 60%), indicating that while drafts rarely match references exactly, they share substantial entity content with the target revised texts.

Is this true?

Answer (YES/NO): YES